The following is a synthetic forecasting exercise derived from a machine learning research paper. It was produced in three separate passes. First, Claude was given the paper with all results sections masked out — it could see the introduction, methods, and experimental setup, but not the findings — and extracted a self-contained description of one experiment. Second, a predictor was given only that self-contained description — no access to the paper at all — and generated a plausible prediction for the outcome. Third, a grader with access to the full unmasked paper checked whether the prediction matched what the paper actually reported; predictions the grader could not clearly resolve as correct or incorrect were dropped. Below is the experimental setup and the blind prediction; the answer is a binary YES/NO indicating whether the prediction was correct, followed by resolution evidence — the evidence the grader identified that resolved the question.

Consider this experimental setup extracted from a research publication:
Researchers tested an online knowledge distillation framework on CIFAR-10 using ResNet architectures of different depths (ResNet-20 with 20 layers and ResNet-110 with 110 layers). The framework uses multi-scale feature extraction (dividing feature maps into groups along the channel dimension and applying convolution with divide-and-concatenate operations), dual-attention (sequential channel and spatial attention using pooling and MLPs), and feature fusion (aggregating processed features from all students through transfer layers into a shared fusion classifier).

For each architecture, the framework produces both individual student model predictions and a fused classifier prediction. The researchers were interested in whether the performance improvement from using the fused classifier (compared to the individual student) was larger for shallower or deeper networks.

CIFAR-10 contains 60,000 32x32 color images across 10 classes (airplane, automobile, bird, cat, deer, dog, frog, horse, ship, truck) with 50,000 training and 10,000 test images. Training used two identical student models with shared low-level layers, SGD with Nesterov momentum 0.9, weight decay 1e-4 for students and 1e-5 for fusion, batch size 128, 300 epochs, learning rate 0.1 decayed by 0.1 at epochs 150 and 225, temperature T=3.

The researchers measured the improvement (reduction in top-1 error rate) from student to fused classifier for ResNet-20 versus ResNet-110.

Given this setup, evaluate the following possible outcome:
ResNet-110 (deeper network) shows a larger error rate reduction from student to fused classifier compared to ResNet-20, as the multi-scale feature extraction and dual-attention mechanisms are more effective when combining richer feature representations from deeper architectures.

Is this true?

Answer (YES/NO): NO